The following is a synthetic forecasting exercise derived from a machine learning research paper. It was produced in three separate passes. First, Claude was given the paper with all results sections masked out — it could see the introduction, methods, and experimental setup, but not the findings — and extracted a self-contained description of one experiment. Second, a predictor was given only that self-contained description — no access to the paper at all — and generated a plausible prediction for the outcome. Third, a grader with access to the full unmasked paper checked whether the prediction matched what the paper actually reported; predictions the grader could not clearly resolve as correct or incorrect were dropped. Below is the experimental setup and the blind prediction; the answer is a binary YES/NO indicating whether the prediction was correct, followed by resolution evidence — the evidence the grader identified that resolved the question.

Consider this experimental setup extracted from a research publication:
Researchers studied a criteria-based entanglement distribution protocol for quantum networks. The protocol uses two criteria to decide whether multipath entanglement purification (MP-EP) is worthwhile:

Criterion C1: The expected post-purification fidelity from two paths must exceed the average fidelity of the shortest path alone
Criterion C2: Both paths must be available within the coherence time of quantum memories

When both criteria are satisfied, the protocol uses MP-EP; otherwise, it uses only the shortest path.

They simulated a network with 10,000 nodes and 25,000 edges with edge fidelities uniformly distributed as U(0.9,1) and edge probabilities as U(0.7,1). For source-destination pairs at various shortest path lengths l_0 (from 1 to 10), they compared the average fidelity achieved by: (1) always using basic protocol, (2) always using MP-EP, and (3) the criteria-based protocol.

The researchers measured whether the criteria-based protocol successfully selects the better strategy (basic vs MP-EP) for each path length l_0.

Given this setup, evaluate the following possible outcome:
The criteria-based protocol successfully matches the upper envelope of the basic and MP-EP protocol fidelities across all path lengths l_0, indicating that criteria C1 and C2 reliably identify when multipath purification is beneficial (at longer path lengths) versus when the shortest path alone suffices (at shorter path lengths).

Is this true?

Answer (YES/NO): NO